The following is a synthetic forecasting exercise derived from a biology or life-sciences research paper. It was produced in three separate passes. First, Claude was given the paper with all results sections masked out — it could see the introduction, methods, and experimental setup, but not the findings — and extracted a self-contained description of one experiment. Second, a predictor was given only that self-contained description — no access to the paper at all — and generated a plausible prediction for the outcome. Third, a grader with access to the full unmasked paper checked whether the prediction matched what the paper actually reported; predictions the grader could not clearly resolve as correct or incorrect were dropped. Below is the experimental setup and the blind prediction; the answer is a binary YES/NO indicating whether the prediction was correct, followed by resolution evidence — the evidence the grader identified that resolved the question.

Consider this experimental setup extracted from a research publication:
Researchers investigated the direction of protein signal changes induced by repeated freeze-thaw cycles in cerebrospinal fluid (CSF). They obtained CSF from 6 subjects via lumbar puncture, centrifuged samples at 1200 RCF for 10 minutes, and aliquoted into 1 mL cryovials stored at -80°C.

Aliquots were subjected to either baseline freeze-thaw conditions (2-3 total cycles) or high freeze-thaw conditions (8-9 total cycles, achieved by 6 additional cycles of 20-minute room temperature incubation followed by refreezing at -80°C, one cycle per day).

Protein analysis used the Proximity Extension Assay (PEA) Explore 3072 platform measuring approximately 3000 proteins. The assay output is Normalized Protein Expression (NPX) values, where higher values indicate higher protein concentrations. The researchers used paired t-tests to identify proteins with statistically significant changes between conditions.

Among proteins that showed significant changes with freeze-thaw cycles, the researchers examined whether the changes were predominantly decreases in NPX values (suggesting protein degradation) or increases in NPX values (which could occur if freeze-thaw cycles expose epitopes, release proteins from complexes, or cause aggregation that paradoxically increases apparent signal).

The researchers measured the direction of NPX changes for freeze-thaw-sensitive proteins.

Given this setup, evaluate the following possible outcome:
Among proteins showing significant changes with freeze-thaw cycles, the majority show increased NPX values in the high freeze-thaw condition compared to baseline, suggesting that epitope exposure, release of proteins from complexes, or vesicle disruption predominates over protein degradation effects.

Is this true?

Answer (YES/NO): NO